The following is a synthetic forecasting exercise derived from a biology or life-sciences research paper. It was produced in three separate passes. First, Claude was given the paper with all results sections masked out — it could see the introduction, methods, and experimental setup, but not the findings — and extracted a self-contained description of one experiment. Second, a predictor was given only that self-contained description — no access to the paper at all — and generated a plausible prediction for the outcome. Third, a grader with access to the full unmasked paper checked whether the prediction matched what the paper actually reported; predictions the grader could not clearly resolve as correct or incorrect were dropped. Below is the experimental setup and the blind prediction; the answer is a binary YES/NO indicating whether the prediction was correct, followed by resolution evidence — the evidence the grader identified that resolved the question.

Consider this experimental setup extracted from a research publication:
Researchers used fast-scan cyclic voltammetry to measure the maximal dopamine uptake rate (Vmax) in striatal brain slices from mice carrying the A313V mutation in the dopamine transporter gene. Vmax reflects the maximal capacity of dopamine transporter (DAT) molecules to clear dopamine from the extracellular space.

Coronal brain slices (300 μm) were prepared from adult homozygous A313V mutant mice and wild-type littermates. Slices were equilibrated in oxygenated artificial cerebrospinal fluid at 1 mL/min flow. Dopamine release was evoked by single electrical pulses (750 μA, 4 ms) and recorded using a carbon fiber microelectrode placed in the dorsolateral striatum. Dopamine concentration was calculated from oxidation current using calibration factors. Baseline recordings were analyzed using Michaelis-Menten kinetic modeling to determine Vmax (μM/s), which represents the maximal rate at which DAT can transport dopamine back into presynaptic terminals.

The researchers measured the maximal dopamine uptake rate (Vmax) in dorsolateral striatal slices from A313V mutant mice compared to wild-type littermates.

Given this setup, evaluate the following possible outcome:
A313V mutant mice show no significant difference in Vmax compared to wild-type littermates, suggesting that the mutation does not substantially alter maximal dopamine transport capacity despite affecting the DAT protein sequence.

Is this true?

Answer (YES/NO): NO